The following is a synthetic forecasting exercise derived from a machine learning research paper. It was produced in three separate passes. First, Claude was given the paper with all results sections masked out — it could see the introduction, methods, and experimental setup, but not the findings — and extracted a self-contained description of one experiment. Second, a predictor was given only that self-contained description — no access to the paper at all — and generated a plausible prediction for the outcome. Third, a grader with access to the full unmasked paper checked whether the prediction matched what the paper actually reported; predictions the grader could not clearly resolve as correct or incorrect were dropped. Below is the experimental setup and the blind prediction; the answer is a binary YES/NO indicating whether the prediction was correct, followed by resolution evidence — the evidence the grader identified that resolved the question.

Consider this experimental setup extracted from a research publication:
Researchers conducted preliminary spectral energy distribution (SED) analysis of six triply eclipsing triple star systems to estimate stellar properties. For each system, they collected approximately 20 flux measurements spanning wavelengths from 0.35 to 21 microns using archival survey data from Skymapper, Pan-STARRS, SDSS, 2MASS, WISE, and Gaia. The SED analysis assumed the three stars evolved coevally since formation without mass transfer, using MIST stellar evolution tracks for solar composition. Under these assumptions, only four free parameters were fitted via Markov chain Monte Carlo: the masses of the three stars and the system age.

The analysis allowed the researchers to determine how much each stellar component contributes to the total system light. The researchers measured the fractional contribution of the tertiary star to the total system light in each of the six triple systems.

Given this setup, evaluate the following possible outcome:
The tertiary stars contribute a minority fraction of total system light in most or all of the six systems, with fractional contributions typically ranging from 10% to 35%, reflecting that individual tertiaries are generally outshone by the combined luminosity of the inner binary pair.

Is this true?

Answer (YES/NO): NO